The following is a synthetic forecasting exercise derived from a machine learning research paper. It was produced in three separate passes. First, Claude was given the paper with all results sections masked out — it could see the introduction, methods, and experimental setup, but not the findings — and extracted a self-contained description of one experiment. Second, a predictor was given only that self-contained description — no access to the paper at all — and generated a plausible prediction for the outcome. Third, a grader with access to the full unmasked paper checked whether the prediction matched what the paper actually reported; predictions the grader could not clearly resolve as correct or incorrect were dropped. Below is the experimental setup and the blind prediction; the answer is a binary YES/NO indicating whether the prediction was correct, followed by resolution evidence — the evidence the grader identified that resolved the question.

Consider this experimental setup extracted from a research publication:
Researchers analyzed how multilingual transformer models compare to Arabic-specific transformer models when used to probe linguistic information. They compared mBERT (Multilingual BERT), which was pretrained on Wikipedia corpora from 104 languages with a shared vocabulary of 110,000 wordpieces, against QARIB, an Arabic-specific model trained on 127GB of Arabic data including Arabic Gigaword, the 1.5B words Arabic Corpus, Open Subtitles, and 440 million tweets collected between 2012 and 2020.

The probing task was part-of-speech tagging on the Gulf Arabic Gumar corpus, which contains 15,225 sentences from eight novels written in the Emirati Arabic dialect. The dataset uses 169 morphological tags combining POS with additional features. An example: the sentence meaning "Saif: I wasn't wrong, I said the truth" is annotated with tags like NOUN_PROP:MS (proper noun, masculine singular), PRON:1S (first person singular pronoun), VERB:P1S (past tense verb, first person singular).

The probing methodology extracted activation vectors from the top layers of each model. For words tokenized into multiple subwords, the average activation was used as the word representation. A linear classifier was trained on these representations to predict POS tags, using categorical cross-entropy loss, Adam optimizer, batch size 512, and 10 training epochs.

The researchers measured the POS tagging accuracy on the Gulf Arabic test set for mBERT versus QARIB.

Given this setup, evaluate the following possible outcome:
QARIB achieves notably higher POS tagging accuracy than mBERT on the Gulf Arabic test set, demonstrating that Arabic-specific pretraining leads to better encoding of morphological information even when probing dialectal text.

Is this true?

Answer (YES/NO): YES